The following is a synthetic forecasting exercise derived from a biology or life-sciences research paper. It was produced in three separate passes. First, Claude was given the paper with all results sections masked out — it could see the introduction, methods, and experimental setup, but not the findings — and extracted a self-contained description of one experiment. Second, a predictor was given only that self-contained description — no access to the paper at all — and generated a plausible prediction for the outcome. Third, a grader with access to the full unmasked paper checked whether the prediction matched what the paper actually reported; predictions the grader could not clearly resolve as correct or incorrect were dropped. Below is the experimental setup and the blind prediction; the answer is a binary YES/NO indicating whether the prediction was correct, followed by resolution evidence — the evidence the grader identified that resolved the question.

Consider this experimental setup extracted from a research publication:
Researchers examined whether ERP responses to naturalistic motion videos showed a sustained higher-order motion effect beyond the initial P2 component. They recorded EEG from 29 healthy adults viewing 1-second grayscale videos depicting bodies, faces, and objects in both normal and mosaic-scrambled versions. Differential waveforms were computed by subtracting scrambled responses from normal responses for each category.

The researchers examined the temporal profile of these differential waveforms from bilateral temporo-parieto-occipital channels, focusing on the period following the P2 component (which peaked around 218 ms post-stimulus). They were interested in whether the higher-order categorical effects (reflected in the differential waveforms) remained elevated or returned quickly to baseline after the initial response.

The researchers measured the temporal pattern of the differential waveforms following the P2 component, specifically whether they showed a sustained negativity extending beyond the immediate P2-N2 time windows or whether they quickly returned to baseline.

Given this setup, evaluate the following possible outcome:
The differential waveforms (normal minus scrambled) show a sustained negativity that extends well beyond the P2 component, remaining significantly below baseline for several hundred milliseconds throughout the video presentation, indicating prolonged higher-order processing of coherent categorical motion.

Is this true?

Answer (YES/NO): YES